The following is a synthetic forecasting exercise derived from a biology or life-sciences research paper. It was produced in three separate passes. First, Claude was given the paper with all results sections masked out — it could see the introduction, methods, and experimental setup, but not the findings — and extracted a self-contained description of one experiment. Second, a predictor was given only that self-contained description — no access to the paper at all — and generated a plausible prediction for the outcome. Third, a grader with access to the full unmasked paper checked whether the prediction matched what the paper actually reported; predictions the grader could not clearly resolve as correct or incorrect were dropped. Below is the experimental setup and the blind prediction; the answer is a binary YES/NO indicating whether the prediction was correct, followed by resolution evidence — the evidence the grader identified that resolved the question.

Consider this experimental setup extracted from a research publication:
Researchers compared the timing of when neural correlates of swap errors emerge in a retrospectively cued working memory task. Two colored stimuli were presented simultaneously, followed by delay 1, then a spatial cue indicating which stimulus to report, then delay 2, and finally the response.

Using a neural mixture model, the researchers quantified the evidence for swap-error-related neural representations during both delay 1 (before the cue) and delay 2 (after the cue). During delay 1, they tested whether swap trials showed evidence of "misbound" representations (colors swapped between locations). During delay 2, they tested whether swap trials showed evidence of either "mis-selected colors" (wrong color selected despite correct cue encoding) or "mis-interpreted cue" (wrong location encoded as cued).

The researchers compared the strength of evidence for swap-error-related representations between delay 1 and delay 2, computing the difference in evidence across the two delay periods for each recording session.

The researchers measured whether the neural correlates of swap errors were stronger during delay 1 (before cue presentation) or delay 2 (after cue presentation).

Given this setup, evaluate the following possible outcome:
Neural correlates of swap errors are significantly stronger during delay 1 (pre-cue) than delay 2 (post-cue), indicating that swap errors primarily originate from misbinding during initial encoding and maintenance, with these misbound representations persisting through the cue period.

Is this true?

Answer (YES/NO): NO